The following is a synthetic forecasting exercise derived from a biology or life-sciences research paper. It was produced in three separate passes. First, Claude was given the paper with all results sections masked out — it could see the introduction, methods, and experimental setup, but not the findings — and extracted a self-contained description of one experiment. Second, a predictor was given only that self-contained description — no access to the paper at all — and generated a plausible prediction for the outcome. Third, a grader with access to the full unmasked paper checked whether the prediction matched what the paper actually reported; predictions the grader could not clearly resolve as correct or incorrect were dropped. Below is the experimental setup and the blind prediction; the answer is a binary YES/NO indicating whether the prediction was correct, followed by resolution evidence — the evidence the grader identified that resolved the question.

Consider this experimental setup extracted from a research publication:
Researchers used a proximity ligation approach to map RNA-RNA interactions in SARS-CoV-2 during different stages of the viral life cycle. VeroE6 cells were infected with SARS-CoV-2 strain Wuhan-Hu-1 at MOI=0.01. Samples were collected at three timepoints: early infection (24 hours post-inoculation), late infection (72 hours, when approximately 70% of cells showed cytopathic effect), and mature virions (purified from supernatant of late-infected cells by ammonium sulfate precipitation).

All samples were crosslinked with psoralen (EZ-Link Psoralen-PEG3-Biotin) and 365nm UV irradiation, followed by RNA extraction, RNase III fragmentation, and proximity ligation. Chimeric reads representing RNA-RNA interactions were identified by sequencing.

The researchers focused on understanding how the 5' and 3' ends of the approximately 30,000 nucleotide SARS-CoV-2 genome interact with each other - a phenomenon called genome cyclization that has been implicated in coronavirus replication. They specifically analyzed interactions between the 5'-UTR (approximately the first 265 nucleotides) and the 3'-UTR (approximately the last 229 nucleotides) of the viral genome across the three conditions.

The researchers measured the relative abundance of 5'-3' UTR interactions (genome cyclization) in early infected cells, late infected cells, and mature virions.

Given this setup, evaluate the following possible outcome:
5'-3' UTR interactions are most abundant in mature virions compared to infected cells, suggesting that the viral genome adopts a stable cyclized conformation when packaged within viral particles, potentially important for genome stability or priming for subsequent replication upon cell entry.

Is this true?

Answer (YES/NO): NO